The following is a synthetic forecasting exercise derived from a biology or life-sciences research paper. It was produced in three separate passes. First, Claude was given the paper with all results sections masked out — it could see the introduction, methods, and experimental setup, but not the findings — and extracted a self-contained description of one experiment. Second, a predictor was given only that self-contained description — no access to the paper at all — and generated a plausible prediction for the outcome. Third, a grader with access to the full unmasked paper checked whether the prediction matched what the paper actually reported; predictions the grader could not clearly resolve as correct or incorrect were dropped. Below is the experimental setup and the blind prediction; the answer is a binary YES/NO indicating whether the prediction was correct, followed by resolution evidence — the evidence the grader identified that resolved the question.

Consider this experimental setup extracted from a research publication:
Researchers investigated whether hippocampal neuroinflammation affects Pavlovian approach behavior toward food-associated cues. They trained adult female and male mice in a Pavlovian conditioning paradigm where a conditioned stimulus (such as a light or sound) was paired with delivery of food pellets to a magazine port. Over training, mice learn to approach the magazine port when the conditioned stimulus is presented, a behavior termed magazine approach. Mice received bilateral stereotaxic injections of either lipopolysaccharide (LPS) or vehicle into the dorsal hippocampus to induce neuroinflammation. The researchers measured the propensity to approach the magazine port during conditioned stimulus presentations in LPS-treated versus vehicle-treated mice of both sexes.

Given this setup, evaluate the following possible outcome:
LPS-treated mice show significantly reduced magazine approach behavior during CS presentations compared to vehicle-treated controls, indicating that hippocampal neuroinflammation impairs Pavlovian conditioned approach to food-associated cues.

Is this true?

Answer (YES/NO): NO